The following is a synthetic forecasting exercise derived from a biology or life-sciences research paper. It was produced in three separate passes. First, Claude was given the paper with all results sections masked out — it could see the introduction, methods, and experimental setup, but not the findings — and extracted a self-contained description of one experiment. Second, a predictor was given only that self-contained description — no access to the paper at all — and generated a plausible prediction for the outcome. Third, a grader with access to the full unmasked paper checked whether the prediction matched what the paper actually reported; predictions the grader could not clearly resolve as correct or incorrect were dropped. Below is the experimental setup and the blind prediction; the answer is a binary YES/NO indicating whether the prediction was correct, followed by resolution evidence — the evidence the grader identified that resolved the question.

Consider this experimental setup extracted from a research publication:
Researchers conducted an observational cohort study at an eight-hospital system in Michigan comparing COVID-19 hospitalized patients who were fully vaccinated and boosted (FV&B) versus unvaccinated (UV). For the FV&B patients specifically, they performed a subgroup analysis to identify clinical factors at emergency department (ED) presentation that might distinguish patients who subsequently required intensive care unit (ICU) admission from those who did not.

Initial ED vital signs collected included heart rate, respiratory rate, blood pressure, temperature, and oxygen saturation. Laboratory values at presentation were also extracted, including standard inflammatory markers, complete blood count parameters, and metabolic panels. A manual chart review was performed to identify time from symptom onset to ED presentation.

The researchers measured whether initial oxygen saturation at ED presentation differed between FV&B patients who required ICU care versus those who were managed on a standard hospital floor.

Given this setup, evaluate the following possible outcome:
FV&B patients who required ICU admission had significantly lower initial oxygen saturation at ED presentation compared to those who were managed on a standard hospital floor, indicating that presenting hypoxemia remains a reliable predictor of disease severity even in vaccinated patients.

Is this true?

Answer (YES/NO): NO